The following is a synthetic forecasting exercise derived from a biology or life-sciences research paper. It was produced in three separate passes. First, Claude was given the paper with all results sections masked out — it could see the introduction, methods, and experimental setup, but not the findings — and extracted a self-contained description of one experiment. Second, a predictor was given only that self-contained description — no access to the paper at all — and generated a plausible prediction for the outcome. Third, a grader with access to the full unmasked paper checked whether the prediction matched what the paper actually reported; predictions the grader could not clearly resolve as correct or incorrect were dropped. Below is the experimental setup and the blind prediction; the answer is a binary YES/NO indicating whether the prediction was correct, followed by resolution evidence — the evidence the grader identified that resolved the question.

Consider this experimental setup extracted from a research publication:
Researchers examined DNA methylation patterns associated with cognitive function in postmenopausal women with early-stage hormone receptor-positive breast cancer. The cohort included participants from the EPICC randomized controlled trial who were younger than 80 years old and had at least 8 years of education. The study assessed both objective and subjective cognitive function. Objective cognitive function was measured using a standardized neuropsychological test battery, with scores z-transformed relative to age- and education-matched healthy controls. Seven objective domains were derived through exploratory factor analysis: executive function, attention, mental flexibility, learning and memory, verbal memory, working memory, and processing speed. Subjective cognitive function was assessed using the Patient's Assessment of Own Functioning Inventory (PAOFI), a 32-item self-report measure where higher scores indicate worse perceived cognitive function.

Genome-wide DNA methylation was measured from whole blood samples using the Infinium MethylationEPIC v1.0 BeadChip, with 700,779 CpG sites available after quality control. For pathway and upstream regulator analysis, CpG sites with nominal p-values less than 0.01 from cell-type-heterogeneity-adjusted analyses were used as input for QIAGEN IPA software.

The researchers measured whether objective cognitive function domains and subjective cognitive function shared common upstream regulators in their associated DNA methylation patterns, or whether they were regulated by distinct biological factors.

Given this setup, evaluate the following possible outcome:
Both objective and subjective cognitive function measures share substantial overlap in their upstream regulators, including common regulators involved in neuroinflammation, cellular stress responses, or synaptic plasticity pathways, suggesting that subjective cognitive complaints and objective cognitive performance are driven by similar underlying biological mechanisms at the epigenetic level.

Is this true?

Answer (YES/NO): NO